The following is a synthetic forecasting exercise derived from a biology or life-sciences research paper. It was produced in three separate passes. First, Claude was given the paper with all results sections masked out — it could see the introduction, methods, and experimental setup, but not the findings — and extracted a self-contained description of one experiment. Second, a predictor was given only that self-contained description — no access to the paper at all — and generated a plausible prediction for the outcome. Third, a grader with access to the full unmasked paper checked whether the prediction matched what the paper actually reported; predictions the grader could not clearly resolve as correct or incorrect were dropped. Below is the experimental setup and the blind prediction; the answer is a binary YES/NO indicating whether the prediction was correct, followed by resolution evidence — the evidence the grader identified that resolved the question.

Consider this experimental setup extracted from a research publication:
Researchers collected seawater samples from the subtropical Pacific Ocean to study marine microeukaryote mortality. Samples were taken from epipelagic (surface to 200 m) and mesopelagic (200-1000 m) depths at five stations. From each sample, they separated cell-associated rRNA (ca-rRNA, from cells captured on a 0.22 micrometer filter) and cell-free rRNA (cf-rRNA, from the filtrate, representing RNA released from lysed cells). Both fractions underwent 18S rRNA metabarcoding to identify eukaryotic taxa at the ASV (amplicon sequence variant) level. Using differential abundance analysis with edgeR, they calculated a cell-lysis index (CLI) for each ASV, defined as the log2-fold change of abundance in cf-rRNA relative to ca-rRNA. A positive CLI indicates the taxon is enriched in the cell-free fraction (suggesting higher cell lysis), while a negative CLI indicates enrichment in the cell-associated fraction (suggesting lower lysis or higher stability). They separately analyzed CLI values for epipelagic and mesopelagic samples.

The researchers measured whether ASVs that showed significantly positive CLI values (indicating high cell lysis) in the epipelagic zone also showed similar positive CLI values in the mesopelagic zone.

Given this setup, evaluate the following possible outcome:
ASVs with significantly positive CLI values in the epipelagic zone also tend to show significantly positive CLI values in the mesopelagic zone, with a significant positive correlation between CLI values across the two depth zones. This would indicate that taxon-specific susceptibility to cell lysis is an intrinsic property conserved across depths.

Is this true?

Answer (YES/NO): NO